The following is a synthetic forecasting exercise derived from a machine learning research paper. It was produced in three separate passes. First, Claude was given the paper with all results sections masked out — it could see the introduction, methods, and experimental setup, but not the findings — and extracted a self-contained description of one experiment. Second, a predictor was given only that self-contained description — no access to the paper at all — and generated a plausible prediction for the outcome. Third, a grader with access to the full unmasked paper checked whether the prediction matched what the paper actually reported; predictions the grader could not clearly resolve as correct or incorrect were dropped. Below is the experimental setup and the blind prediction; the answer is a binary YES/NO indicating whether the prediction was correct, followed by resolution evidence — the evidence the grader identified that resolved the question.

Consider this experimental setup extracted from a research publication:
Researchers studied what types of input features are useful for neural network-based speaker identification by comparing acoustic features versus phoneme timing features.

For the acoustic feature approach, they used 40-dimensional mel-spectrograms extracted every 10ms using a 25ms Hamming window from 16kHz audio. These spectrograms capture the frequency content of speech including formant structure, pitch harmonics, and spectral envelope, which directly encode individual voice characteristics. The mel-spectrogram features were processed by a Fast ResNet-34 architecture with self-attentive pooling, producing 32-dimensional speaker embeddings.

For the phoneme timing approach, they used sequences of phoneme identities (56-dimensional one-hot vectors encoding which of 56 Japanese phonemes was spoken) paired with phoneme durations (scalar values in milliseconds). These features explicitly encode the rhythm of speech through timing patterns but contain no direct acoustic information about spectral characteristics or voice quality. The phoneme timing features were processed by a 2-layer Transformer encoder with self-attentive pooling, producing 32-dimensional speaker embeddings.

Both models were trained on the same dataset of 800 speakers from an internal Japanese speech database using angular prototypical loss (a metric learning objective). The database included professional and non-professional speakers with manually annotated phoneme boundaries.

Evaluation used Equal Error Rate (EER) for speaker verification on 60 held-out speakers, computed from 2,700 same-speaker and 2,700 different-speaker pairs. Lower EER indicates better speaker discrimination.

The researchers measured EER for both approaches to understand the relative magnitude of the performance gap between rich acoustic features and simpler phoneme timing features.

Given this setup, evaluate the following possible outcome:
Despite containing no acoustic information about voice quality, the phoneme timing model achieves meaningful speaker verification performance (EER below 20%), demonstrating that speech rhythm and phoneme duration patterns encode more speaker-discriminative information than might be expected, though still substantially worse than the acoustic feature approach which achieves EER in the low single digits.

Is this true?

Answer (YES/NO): YES